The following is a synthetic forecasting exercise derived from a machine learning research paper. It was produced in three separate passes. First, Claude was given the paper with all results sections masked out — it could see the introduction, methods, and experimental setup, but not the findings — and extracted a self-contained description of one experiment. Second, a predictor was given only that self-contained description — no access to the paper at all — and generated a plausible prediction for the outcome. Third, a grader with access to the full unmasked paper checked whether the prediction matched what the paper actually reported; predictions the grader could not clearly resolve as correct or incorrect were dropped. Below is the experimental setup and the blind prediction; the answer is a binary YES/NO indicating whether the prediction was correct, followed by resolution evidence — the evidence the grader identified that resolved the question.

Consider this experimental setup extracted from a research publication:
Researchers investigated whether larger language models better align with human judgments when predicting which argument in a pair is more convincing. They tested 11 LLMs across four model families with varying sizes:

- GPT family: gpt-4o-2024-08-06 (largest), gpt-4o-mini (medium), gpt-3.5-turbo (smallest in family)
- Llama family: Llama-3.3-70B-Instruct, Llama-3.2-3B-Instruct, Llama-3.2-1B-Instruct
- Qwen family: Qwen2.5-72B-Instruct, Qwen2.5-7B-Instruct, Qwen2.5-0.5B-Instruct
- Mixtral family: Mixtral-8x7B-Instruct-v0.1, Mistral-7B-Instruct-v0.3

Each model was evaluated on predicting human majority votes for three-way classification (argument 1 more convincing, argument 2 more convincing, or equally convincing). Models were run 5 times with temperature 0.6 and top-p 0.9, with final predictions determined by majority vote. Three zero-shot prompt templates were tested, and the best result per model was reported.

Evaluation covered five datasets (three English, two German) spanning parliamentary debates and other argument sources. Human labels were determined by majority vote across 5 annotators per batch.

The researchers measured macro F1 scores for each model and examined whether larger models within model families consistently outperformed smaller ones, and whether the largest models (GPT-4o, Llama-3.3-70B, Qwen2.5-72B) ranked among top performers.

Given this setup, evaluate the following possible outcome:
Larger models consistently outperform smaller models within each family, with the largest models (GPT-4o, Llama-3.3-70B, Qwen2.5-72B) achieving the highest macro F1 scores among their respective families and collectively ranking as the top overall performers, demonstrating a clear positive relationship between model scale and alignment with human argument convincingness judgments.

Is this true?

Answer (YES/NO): NO